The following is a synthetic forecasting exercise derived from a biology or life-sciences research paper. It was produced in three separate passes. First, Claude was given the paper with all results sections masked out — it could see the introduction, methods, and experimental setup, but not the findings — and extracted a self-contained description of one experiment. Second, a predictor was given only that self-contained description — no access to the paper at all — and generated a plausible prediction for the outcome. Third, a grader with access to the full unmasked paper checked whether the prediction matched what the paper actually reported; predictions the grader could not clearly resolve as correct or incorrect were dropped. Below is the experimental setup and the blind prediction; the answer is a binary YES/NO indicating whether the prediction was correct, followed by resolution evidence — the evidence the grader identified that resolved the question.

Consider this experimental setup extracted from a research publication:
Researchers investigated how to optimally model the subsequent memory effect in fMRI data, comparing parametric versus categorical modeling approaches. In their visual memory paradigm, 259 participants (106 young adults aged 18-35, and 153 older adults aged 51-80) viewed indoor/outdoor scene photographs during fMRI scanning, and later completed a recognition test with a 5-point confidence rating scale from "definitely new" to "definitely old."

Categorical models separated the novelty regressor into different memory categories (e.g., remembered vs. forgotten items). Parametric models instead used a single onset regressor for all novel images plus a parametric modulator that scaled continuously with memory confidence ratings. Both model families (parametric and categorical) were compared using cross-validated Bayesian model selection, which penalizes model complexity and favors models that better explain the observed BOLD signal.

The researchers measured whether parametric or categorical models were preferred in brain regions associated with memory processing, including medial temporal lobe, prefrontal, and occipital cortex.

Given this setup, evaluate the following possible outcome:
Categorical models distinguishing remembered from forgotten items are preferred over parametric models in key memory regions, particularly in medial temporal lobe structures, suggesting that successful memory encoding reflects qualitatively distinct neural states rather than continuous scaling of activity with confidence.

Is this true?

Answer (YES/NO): NO